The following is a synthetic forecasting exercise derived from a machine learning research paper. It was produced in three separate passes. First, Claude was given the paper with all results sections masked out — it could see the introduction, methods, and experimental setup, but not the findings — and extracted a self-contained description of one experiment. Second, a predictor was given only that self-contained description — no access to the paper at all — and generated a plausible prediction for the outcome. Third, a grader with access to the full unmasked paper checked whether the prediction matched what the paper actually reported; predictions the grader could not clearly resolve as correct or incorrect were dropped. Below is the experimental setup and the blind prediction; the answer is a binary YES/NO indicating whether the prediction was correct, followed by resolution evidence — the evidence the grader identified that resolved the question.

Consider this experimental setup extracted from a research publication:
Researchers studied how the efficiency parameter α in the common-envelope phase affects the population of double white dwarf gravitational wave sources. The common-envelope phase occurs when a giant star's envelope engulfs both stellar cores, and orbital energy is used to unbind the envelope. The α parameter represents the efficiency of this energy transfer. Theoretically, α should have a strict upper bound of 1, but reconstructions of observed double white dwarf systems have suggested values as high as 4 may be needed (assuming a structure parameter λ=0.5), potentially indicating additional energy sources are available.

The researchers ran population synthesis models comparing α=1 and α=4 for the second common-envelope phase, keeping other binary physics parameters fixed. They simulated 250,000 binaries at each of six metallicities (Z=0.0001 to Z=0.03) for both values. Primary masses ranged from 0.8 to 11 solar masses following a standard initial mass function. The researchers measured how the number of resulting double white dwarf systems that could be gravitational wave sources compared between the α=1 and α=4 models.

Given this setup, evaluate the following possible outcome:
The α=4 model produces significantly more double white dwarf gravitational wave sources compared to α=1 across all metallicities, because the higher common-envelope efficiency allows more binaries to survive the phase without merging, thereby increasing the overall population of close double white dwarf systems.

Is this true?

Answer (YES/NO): YES